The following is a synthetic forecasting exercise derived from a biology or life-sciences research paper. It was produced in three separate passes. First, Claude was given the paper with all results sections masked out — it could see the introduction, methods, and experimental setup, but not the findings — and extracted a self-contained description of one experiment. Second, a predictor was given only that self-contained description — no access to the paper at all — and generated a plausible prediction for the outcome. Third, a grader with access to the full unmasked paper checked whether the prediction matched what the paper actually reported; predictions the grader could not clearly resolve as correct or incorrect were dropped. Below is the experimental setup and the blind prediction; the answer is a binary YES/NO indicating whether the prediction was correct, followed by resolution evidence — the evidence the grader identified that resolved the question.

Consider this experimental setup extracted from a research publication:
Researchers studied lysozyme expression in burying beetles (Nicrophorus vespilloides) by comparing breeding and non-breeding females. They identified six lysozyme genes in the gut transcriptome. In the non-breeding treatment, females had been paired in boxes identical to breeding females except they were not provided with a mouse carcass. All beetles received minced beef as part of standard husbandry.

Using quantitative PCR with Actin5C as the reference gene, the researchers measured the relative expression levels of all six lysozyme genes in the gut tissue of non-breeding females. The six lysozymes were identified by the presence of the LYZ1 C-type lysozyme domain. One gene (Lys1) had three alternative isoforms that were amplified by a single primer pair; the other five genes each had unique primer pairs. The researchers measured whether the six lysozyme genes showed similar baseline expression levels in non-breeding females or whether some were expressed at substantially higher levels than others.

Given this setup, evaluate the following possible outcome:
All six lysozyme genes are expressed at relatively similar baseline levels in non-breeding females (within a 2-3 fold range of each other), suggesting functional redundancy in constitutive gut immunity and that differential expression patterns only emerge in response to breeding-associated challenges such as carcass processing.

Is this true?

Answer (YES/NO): YES